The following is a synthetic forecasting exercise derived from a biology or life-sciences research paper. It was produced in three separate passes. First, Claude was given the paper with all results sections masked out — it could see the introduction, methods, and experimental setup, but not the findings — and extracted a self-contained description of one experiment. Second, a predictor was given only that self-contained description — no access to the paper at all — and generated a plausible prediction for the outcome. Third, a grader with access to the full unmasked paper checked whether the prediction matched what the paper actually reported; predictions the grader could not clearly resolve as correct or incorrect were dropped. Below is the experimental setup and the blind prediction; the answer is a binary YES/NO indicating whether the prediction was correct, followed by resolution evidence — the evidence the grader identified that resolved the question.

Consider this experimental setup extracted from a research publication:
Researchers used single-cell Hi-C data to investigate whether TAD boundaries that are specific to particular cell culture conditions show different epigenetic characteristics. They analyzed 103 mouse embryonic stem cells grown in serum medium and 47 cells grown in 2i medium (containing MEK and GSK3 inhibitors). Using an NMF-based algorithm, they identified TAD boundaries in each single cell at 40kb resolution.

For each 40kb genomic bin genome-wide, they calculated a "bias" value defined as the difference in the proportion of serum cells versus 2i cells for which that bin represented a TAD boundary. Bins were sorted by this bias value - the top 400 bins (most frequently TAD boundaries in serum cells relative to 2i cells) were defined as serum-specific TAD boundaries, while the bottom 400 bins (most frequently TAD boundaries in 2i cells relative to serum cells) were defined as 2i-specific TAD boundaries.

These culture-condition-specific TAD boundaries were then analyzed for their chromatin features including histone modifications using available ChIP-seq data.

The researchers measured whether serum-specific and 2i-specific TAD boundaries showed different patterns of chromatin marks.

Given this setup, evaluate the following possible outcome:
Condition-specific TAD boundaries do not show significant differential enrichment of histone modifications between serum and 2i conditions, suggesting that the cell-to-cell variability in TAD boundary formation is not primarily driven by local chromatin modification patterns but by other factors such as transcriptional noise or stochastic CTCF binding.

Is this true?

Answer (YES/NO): NO